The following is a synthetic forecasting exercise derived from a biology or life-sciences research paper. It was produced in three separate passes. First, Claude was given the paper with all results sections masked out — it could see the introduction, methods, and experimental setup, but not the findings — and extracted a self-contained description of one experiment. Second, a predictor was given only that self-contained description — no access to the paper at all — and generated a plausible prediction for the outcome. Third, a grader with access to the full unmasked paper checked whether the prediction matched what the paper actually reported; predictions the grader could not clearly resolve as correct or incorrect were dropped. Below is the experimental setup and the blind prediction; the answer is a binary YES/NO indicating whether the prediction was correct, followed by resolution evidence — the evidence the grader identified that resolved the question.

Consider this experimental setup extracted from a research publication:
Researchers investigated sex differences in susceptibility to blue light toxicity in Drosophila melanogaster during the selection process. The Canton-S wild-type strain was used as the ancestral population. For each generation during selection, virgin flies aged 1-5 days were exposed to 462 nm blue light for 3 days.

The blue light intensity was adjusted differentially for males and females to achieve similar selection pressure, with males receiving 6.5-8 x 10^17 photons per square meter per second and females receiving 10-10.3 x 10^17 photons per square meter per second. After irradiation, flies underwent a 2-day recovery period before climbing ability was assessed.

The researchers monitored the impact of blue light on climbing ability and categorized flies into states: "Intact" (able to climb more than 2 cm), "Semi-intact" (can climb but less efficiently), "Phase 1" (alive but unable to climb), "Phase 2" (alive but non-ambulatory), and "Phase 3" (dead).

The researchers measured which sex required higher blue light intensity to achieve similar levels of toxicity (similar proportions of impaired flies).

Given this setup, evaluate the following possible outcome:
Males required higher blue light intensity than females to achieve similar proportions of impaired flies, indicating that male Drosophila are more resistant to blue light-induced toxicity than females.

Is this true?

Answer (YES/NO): NO